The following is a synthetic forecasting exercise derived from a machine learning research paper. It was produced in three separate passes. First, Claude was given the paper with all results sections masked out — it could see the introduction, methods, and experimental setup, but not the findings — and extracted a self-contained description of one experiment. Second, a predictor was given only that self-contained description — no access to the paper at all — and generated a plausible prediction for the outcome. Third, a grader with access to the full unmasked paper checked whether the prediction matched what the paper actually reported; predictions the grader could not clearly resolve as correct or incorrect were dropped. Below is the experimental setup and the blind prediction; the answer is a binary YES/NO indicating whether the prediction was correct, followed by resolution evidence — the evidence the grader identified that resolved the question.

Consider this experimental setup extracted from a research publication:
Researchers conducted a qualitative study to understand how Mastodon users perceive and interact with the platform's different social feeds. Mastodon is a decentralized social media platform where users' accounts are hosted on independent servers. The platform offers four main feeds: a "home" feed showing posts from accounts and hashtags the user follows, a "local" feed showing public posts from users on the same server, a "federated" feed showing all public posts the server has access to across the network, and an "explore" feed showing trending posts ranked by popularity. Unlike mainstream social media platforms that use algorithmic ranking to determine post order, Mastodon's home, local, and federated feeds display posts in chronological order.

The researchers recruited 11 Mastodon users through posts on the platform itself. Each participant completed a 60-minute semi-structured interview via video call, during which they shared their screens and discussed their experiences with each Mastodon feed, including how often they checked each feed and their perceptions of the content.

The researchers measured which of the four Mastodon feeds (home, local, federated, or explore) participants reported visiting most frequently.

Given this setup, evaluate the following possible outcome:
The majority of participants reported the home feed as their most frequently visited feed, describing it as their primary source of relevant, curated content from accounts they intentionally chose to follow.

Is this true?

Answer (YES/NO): YES